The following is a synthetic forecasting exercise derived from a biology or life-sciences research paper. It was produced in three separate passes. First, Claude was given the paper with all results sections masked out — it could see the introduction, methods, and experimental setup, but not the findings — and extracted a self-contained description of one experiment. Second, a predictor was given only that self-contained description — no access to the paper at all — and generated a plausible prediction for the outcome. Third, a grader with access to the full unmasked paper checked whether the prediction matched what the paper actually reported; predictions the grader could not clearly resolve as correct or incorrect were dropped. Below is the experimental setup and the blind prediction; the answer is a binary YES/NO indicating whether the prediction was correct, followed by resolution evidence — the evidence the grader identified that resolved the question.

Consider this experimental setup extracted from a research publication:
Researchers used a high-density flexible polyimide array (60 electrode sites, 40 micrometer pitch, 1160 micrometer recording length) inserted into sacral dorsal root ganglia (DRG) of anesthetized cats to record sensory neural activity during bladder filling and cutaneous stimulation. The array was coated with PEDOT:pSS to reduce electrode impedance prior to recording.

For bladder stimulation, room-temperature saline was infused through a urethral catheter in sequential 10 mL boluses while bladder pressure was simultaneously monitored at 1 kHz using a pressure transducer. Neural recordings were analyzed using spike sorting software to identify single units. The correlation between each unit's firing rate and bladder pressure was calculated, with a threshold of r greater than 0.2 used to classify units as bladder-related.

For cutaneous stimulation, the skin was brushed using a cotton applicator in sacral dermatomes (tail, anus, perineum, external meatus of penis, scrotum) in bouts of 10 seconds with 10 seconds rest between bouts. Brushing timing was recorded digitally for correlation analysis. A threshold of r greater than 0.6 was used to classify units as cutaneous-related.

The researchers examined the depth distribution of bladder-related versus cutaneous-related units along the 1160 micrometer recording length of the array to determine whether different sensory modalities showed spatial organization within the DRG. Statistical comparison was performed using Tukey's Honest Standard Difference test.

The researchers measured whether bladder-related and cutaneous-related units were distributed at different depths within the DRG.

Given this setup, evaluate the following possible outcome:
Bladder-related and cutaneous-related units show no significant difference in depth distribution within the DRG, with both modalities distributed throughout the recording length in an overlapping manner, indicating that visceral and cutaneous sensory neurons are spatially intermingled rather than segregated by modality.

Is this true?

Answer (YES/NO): YES